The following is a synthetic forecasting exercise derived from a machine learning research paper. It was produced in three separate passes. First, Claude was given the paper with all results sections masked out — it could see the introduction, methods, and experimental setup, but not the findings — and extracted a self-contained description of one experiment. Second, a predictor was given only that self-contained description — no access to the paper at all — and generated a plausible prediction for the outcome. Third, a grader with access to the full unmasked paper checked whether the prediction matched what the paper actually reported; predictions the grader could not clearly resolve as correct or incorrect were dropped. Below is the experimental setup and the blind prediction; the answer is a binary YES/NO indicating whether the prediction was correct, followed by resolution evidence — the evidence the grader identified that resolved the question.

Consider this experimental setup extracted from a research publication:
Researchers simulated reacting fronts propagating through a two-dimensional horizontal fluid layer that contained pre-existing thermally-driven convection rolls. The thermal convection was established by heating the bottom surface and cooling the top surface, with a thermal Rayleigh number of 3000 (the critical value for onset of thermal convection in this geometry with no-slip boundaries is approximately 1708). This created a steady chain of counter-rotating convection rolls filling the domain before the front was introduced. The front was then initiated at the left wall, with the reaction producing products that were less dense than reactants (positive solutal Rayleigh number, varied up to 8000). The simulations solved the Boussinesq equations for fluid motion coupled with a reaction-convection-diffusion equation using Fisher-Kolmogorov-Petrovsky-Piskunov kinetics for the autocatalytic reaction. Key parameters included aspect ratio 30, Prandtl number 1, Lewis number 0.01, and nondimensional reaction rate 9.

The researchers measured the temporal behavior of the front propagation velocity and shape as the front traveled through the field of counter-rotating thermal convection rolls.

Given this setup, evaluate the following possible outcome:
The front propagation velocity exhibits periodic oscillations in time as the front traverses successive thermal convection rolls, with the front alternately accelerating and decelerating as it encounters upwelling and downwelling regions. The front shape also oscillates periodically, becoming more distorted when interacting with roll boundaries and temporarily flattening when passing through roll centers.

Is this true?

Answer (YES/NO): NO